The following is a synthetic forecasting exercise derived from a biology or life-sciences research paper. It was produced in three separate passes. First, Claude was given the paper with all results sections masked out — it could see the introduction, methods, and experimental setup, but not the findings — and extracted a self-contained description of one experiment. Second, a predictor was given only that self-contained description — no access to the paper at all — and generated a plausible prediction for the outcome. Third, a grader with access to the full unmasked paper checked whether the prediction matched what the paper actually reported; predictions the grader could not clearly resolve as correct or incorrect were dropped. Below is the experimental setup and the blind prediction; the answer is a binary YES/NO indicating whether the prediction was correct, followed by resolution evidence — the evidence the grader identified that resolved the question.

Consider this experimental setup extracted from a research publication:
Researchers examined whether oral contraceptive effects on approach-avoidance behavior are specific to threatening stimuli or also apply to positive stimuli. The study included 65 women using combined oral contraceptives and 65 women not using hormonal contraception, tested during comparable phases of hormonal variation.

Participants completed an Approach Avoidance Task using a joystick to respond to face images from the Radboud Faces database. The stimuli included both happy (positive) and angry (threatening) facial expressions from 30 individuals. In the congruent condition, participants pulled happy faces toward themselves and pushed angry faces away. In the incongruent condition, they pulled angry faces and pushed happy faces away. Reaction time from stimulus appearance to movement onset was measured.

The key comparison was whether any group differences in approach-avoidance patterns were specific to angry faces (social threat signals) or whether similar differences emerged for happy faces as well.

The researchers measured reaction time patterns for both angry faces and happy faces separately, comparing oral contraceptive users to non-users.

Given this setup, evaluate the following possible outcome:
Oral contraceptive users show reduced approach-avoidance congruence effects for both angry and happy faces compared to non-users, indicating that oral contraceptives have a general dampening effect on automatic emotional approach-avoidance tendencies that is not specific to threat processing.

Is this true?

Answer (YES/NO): NO